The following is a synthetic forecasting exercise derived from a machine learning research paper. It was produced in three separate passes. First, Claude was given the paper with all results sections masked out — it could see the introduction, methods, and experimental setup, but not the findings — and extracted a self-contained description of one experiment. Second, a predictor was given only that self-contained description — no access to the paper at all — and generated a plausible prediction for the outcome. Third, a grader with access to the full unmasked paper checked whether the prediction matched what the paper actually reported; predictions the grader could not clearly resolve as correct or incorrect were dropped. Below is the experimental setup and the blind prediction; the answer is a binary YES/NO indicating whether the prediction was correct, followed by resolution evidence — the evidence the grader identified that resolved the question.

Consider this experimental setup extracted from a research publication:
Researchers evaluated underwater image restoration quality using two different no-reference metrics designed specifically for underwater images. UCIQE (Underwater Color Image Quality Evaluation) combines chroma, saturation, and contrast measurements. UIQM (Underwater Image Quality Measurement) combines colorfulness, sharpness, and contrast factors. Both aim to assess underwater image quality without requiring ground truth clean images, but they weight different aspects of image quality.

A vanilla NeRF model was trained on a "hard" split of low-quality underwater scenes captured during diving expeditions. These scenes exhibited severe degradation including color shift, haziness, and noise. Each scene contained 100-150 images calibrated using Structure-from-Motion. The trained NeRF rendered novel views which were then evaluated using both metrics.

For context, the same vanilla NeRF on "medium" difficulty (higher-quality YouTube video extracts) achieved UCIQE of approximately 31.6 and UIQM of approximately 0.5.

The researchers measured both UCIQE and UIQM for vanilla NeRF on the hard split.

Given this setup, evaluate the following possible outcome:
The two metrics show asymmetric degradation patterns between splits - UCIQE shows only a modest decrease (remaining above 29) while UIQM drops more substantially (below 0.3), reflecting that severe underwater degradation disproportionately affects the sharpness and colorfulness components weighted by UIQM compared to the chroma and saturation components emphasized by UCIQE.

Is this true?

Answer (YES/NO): NO